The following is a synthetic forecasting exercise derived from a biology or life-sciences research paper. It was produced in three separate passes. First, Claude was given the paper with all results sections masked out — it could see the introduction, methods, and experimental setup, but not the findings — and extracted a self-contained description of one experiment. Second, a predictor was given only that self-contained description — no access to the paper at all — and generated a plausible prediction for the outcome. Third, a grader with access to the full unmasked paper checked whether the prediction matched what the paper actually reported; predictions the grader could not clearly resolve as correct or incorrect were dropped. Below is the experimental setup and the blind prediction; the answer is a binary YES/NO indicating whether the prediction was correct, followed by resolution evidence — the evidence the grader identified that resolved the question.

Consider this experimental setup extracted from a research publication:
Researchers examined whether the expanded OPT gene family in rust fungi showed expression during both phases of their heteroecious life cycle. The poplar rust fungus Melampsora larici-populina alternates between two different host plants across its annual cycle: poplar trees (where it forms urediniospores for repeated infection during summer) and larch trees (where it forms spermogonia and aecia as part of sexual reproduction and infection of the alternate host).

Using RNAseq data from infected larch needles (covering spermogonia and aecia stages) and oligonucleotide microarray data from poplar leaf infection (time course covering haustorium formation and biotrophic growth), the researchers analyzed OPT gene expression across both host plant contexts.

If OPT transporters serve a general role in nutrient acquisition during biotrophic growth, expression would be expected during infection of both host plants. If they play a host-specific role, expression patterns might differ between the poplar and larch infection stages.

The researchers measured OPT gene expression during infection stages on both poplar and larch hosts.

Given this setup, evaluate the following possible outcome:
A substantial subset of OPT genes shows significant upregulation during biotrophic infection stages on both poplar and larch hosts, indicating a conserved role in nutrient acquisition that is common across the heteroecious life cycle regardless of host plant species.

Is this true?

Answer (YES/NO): NO